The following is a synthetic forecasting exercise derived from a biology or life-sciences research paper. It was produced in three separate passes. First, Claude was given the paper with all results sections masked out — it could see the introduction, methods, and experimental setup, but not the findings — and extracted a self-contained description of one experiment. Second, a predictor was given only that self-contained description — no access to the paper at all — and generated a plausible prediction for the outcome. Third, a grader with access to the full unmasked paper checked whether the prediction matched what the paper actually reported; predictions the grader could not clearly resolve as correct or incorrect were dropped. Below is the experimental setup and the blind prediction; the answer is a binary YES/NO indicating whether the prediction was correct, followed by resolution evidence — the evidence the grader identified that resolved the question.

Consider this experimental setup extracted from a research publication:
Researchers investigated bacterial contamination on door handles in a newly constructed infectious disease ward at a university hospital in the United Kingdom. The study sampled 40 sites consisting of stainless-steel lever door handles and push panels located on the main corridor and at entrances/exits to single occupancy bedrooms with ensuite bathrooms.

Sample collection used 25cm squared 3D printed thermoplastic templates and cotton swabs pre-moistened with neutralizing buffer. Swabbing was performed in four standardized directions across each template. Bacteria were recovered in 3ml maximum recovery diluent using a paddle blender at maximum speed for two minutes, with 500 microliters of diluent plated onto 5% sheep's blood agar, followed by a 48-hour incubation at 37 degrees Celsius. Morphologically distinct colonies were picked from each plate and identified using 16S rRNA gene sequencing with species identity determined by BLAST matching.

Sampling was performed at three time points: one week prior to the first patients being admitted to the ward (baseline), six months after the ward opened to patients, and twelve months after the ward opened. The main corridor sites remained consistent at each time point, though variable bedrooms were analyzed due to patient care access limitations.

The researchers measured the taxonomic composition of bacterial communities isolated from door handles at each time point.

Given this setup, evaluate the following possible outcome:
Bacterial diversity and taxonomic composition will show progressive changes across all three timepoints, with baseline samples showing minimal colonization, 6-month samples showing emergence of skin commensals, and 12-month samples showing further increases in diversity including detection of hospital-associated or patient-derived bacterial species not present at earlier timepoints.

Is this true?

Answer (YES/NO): NO